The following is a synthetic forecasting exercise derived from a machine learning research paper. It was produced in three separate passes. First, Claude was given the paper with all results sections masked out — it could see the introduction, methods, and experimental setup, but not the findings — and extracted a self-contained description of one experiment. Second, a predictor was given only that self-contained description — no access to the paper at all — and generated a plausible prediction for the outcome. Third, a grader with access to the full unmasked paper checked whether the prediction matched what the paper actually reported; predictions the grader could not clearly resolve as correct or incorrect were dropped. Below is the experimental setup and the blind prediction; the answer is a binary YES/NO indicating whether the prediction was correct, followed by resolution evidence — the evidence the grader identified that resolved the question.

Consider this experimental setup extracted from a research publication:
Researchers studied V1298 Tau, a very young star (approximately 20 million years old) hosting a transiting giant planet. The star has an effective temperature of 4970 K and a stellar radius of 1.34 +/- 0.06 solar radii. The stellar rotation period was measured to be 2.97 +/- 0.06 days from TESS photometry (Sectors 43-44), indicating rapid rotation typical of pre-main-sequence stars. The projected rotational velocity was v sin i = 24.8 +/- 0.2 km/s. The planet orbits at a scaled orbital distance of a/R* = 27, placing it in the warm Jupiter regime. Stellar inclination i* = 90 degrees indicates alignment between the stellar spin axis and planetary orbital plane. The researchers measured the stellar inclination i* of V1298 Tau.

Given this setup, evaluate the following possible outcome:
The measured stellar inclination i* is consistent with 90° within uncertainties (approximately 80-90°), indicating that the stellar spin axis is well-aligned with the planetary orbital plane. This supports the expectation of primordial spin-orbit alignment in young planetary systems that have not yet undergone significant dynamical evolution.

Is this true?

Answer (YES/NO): YES